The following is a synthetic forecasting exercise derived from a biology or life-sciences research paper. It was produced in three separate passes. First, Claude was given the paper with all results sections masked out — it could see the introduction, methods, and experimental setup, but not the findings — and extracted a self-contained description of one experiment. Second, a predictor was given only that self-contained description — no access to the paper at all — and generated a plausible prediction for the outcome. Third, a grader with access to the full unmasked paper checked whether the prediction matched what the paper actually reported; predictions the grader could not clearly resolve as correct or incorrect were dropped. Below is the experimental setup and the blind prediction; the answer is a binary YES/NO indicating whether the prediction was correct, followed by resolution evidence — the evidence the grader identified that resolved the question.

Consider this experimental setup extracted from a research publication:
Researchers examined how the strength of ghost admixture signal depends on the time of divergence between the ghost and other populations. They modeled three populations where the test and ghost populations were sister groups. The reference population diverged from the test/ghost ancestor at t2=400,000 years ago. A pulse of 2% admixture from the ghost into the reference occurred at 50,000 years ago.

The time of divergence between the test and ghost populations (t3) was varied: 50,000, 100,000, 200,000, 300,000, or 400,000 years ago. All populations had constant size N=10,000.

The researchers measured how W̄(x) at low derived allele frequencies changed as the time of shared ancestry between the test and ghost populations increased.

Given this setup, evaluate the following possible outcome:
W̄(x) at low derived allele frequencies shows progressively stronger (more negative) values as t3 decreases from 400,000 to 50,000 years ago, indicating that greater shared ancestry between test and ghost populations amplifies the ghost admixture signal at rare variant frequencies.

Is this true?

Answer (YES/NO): NO